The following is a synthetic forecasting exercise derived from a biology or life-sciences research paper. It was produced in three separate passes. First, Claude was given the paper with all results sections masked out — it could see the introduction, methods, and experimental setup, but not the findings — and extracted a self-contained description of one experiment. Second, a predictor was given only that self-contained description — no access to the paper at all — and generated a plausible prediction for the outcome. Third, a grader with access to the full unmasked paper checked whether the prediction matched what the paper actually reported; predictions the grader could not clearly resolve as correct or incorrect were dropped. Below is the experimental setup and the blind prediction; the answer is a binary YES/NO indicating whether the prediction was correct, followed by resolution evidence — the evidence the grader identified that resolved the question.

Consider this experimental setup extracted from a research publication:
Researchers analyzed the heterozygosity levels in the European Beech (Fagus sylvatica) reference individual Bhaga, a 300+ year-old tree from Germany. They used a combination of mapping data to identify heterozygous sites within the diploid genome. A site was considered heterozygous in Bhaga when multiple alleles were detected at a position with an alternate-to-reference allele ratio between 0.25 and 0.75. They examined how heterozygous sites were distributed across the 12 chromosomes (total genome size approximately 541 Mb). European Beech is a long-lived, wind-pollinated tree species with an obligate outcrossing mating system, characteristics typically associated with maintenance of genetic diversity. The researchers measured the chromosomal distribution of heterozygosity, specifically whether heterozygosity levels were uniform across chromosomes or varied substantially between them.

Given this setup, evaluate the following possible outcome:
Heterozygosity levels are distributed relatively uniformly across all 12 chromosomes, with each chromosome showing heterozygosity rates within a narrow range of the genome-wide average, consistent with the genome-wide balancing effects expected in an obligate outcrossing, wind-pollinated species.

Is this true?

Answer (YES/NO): NO